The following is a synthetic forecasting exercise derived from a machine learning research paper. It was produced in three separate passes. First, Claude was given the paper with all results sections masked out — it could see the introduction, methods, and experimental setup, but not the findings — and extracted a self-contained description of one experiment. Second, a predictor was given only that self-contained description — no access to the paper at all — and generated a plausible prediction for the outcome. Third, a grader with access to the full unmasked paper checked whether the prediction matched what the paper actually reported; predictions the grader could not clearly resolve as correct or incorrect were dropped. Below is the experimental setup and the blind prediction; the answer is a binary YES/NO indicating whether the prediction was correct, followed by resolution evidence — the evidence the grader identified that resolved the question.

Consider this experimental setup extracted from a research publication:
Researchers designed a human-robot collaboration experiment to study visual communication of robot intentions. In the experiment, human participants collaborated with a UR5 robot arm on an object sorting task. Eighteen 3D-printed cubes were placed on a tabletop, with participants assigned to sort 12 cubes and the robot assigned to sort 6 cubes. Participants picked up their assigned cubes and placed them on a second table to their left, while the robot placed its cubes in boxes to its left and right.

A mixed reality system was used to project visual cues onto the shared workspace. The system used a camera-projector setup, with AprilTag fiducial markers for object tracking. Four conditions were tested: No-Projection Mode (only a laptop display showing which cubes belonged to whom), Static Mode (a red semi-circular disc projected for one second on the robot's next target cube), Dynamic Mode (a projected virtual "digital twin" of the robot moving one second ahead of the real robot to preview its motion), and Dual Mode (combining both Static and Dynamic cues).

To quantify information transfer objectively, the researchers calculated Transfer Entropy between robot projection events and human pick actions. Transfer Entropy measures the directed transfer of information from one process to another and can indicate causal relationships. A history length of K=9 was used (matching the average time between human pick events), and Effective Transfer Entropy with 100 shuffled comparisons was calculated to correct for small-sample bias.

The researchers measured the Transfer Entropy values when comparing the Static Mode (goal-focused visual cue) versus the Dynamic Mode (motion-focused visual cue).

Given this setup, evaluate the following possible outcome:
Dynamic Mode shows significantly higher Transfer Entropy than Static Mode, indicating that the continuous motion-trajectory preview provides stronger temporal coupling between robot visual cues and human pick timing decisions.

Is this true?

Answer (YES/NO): NO